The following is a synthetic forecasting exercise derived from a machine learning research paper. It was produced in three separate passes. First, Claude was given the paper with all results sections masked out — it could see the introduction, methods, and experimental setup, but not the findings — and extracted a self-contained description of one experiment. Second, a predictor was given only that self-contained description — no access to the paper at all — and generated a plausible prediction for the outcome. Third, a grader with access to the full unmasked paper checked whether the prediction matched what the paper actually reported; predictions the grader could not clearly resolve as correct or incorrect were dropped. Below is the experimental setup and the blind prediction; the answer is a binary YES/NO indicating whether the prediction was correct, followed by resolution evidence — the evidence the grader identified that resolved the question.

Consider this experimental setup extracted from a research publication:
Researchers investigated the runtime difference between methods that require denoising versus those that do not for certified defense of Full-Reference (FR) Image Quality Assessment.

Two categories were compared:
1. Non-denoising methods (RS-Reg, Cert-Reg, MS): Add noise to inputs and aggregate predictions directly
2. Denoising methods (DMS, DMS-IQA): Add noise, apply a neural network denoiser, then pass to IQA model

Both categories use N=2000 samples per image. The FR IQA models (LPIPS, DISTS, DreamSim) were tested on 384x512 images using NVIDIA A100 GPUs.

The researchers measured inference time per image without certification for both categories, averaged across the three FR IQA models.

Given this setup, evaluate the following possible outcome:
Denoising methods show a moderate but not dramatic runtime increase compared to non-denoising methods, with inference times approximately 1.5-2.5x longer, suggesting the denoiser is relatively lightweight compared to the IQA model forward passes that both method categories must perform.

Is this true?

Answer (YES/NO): YES